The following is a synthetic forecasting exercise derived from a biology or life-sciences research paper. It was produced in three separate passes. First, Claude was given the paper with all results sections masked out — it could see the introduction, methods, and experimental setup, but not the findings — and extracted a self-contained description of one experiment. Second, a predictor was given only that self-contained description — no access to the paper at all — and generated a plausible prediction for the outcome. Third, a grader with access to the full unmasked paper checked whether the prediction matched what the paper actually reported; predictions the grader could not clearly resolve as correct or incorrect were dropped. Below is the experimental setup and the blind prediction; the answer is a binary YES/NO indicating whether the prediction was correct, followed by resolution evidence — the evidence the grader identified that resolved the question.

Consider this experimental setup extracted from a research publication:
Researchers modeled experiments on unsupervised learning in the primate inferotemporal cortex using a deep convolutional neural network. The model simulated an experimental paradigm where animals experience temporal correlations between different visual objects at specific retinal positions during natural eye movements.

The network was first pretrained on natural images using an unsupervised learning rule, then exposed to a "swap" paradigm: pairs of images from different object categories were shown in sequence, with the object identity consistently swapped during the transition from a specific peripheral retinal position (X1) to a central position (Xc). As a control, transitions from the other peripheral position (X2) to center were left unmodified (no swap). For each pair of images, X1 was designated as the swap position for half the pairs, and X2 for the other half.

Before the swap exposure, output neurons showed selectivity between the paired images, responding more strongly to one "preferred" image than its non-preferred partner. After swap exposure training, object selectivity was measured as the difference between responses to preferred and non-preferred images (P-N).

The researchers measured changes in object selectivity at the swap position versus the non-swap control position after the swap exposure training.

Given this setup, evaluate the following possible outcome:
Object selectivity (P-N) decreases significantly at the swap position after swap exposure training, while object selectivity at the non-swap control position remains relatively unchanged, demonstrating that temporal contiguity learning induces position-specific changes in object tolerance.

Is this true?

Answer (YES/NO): YES